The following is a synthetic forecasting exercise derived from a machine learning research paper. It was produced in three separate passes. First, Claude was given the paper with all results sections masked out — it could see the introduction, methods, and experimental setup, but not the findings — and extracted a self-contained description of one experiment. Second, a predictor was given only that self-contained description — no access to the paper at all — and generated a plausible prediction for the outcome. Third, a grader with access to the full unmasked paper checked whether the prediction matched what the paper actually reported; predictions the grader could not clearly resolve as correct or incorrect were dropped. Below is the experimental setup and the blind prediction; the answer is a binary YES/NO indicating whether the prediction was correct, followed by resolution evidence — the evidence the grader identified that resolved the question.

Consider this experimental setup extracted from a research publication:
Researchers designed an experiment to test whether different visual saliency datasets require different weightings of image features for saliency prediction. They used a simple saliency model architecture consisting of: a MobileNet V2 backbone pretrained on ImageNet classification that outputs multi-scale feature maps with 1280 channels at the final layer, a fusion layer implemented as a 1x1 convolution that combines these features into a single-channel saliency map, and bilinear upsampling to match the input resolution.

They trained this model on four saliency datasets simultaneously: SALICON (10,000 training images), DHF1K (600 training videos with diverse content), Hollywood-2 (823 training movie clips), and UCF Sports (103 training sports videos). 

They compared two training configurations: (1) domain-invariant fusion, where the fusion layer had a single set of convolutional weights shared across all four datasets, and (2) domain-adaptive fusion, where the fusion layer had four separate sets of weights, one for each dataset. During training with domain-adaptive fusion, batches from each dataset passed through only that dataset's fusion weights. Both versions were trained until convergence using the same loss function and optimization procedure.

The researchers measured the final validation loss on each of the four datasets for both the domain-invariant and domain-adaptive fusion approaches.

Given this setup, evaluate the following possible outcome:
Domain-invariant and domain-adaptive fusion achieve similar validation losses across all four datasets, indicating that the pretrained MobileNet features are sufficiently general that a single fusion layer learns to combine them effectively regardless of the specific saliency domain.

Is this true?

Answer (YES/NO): NO